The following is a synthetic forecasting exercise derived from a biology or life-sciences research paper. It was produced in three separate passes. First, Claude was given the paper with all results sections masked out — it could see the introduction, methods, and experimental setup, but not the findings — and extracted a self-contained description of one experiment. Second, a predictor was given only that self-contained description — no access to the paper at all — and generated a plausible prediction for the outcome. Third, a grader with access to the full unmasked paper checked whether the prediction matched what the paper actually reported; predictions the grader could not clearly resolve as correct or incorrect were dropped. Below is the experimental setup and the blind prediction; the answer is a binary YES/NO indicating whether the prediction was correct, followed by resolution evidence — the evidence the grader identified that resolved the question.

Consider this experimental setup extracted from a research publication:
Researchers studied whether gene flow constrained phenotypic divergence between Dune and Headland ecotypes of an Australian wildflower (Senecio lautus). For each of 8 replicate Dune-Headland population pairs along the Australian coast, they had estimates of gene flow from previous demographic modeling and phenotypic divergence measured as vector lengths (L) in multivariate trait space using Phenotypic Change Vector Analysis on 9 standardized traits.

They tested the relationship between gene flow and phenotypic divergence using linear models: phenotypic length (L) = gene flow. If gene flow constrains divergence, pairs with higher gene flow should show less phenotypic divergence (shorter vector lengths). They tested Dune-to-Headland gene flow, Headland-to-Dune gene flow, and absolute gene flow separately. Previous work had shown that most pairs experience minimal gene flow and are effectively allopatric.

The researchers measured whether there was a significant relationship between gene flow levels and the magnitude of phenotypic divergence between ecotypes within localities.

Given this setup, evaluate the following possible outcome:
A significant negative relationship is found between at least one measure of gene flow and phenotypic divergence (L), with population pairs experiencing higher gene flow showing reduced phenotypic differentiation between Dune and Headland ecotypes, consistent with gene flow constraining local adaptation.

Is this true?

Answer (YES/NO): NO